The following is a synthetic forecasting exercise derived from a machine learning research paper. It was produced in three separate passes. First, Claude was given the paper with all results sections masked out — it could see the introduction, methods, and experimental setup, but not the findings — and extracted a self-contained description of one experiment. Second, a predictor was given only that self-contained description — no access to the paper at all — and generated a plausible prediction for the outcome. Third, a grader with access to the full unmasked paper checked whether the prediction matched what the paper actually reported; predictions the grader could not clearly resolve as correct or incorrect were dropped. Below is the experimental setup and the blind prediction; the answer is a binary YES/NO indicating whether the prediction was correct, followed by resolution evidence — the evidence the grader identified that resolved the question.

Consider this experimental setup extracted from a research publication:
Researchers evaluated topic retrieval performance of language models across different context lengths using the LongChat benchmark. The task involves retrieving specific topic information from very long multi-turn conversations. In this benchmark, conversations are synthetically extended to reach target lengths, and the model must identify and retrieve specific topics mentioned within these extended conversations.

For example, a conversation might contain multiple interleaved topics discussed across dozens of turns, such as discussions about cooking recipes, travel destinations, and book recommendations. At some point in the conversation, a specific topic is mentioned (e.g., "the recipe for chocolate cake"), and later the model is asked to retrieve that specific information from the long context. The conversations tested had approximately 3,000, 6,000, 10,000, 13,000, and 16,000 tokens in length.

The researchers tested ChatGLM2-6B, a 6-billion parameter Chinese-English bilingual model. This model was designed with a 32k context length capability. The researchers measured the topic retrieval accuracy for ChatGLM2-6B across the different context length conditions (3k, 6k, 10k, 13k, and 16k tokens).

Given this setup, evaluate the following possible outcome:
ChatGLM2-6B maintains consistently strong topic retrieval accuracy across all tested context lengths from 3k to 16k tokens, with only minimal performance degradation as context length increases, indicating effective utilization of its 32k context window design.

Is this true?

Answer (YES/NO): NO